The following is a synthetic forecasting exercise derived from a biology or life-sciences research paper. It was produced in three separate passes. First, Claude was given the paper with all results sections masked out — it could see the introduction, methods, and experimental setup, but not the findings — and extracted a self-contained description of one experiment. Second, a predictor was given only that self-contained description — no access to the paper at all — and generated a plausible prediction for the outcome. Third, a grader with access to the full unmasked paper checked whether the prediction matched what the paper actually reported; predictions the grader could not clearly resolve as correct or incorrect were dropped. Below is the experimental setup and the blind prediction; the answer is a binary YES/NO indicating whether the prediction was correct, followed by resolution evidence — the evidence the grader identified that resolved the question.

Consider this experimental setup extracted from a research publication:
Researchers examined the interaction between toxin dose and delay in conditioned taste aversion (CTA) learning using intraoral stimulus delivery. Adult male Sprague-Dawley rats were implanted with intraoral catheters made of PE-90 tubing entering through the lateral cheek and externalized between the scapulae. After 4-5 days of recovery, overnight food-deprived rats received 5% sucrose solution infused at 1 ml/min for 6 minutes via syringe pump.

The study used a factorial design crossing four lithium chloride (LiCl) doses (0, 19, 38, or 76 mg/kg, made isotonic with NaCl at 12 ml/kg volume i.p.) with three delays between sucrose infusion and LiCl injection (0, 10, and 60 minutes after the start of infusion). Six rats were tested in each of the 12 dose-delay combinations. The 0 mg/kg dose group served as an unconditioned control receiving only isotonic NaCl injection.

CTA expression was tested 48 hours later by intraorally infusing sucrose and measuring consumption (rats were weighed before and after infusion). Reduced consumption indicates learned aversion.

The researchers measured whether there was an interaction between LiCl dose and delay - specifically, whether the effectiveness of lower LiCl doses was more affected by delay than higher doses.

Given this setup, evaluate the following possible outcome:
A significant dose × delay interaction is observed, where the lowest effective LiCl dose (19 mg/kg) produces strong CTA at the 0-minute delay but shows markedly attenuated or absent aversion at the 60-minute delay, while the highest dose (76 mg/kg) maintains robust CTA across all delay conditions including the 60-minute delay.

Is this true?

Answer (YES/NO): NO